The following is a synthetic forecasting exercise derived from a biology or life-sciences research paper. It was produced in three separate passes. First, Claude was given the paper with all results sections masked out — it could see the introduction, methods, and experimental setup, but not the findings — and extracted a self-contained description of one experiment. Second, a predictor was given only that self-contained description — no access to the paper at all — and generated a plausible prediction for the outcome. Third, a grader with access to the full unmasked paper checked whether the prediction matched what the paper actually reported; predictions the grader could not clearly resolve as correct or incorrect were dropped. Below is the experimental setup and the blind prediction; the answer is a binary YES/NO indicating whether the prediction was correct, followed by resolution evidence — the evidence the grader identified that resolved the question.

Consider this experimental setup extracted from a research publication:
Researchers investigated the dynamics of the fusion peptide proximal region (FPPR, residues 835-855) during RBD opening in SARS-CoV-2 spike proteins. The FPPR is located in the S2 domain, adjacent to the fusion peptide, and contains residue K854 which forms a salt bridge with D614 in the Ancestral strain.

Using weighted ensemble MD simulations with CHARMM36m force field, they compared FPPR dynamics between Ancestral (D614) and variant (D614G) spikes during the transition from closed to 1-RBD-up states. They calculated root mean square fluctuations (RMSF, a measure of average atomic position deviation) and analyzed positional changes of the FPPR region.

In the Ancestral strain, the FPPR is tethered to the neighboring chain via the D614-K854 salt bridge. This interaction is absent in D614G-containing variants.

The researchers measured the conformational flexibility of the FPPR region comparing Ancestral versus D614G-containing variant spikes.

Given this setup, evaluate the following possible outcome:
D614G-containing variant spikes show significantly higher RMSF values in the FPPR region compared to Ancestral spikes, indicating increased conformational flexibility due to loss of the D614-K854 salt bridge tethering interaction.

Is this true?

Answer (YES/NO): NO